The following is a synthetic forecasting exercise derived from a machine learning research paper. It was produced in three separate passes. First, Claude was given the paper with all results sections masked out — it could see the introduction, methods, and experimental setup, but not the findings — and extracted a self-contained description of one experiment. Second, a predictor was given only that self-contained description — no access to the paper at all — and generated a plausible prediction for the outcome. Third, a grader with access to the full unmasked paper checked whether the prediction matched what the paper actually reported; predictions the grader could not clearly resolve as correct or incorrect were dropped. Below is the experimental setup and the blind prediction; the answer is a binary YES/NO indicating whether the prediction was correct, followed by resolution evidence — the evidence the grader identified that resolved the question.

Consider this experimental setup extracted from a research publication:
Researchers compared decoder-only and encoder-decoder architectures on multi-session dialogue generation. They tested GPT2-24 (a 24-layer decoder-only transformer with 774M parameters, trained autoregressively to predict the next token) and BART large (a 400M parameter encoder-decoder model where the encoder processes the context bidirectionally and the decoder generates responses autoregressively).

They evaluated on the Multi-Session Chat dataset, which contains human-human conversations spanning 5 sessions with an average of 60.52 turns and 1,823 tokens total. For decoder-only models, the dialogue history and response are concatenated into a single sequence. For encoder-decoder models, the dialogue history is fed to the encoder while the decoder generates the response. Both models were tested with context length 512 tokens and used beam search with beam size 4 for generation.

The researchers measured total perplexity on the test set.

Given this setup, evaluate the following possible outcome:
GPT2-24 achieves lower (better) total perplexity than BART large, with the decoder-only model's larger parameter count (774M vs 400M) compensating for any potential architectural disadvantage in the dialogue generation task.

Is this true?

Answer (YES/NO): NO